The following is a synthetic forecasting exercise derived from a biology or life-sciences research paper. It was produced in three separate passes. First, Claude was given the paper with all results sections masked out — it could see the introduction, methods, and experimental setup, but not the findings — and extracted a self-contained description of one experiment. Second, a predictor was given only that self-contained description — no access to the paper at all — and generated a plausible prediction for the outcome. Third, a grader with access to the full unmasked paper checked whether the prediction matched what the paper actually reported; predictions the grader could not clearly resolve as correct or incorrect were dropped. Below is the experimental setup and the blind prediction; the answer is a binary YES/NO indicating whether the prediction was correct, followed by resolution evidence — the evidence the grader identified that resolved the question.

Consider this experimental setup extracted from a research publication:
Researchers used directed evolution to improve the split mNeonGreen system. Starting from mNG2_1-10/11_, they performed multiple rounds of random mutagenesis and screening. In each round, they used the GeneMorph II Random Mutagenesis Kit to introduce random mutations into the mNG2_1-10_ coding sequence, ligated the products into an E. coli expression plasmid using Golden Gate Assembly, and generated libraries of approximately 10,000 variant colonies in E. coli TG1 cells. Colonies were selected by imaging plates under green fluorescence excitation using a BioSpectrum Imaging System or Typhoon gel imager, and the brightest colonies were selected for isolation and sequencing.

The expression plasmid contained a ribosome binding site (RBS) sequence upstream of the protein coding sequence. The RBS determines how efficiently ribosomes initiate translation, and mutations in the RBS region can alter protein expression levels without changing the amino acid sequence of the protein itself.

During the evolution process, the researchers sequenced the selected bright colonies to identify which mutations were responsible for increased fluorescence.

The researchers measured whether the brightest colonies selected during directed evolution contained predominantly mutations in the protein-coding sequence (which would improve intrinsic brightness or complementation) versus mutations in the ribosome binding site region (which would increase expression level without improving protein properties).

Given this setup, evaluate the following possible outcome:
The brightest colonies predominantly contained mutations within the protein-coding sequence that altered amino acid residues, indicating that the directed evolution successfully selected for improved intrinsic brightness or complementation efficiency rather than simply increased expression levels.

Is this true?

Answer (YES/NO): NO